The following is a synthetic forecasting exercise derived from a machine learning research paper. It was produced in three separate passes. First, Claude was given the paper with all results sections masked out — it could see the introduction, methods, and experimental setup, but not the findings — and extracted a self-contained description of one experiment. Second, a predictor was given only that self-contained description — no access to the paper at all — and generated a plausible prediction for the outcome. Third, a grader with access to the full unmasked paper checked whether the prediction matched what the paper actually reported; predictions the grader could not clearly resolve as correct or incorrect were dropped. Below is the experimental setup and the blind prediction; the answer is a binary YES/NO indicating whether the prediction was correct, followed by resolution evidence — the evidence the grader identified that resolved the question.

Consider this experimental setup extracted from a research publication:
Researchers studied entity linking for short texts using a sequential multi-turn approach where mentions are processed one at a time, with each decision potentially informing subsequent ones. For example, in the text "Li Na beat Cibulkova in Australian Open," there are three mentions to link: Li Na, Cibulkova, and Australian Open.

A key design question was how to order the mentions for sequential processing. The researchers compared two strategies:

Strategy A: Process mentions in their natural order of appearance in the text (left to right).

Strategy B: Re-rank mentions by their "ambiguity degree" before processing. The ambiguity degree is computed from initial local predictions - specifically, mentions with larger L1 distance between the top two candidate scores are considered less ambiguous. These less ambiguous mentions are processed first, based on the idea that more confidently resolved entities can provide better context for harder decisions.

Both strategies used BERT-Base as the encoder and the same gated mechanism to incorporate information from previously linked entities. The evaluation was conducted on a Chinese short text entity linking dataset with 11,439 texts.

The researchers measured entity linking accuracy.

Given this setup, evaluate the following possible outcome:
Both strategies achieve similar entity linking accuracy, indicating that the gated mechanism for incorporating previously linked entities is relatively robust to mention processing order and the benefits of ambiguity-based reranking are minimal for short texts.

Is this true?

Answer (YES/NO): NO